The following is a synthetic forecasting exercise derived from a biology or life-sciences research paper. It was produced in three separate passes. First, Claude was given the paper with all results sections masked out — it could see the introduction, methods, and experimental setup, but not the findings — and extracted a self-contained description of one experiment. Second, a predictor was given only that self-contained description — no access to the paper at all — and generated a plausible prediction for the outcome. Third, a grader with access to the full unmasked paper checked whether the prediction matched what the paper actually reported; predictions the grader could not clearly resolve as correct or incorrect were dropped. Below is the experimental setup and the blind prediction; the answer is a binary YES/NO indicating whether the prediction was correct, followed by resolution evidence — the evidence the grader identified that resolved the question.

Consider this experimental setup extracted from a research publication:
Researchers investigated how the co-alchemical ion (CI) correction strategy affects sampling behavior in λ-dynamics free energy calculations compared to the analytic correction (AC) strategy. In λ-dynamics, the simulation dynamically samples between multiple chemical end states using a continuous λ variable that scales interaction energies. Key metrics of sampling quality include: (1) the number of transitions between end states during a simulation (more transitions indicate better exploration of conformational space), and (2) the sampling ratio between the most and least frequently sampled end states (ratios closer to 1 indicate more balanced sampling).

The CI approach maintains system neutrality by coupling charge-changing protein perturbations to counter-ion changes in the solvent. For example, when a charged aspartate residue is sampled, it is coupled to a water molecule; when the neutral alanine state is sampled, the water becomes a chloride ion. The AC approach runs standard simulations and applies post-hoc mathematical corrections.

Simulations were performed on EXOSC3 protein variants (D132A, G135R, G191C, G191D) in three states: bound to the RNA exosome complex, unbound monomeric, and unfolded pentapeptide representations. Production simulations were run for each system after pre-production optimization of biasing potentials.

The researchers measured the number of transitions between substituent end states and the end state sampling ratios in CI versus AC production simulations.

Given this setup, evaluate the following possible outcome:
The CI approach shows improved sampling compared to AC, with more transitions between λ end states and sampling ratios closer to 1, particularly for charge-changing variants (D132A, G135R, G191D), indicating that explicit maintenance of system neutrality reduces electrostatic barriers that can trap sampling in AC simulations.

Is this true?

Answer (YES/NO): NO